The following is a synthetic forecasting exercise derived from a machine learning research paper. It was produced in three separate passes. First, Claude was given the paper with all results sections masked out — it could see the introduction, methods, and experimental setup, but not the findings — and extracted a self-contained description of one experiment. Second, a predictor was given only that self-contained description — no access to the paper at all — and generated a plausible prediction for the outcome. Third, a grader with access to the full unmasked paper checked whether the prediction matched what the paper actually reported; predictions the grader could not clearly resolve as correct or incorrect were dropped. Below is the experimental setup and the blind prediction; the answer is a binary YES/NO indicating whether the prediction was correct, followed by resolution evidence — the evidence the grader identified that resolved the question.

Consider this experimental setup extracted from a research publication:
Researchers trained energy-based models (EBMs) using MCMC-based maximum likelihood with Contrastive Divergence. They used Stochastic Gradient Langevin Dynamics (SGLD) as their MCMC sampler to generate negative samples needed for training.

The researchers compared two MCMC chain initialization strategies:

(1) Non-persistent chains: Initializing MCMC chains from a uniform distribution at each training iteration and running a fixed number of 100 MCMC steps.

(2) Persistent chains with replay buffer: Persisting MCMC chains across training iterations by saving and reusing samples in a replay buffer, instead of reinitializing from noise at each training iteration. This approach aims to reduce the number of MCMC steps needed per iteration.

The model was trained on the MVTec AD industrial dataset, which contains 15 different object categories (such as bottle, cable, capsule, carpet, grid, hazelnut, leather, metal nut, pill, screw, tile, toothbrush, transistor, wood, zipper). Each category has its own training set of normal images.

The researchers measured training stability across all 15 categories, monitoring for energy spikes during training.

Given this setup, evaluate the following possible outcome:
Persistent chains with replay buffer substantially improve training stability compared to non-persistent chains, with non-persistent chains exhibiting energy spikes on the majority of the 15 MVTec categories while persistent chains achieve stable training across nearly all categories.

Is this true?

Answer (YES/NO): NO